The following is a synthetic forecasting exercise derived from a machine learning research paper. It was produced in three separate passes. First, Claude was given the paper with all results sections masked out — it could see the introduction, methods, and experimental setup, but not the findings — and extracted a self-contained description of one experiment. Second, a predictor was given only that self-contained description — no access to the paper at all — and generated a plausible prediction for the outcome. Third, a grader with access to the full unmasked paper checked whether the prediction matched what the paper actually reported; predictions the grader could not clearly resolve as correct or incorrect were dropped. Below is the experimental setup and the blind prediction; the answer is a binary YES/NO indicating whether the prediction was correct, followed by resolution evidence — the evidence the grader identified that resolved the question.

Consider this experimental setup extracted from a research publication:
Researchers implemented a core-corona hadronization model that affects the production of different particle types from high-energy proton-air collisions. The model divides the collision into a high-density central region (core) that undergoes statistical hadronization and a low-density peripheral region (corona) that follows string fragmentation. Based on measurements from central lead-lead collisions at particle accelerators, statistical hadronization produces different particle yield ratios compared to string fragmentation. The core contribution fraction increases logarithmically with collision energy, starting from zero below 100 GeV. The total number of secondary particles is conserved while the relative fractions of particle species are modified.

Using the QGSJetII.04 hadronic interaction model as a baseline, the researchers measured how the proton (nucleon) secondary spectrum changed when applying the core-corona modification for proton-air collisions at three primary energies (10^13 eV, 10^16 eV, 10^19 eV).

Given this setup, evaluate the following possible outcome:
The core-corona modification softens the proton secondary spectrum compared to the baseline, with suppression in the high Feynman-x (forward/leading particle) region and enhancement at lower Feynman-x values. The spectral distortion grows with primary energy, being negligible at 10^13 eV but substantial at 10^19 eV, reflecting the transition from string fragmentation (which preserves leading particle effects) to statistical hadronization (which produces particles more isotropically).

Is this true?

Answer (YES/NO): NO